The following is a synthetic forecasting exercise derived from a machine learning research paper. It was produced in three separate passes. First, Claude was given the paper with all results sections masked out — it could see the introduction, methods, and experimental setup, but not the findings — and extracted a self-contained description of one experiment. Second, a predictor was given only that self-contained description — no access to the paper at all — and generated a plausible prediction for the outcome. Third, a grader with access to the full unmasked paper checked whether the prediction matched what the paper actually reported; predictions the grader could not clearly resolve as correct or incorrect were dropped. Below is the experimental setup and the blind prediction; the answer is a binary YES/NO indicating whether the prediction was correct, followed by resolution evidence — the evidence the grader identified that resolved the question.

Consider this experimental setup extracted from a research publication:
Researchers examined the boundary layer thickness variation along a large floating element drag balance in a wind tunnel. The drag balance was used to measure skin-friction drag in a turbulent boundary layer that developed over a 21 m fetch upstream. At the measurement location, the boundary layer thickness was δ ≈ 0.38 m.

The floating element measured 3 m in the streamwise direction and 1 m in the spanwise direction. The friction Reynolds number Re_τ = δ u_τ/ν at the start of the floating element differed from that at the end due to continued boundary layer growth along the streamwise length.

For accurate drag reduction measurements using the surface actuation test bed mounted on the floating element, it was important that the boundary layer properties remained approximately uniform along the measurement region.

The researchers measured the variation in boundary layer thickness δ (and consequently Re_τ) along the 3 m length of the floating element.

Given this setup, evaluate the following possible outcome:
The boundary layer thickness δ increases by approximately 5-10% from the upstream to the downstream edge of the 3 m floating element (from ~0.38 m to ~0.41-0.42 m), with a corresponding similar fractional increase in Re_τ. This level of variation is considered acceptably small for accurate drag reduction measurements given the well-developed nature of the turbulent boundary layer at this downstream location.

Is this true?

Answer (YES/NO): NO